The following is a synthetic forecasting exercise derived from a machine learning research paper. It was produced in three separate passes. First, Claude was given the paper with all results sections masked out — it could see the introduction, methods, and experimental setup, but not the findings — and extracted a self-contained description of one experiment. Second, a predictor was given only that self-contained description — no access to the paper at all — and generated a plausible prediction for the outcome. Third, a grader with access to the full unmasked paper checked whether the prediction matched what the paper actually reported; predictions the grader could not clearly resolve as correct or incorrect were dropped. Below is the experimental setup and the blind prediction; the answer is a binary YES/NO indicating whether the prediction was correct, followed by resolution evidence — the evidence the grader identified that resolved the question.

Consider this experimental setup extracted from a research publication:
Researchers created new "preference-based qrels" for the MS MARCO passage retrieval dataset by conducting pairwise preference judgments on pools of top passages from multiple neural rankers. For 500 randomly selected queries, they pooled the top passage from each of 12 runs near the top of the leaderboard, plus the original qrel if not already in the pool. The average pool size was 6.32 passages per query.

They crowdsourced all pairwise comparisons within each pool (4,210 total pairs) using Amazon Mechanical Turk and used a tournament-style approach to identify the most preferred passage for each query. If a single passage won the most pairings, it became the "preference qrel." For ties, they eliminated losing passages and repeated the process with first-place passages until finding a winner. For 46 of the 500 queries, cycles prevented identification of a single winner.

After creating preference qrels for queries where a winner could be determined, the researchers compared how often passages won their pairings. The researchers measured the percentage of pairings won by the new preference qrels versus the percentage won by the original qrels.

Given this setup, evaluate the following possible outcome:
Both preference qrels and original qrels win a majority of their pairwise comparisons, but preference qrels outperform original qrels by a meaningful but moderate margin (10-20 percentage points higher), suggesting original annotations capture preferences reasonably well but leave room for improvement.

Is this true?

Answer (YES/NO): NO